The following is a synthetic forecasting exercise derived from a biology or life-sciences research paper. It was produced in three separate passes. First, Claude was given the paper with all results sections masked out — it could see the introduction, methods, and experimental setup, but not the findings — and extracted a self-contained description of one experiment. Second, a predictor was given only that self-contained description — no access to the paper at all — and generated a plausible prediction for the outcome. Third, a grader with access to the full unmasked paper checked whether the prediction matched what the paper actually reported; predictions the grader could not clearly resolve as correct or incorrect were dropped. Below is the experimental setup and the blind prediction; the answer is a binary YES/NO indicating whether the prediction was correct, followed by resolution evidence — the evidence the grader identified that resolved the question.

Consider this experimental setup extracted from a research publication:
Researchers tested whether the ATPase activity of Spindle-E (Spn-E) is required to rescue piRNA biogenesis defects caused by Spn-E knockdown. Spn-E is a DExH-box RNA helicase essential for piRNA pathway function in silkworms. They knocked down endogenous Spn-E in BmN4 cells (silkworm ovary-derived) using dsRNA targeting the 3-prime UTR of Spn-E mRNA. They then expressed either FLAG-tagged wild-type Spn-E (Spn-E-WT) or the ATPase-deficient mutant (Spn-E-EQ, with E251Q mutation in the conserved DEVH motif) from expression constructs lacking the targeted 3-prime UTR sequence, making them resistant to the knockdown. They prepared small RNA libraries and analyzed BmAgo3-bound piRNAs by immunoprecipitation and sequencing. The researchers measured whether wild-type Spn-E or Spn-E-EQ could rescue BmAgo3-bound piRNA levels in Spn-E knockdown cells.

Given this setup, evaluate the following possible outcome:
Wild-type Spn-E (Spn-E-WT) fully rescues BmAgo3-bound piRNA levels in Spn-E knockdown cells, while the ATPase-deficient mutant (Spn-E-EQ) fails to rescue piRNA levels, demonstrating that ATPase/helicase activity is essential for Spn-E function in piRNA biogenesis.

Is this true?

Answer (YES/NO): NO